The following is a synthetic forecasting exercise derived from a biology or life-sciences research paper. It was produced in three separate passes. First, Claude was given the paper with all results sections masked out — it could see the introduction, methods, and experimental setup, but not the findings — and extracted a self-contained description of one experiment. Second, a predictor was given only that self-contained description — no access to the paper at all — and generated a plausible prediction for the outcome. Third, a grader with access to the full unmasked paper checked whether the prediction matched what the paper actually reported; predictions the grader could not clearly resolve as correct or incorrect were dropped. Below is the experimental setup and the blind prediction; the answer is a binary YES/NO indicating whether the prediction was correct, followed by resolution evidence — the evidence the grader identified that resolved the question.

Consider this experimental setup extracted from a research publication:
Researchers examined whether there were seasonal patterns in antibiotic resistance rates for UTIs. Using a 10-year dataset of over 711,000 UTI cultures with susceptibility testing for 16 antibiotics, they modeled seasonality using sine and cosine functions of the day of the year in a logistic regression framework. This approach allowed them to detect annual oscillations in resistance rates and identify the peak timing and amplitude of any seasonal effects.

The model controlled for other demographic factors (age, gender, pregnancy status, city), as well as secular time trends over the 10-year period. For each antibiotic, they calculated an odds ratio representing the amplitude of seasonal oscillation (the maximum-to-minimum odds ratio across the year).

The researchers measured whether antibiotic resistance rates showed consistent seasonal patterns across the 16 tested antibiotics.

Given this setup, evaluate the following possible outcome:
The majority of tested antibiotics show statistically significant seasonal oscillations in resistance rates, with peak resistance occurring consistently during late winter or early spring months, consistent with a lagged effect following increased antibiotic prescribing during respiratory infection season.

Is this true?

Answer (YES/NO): NO